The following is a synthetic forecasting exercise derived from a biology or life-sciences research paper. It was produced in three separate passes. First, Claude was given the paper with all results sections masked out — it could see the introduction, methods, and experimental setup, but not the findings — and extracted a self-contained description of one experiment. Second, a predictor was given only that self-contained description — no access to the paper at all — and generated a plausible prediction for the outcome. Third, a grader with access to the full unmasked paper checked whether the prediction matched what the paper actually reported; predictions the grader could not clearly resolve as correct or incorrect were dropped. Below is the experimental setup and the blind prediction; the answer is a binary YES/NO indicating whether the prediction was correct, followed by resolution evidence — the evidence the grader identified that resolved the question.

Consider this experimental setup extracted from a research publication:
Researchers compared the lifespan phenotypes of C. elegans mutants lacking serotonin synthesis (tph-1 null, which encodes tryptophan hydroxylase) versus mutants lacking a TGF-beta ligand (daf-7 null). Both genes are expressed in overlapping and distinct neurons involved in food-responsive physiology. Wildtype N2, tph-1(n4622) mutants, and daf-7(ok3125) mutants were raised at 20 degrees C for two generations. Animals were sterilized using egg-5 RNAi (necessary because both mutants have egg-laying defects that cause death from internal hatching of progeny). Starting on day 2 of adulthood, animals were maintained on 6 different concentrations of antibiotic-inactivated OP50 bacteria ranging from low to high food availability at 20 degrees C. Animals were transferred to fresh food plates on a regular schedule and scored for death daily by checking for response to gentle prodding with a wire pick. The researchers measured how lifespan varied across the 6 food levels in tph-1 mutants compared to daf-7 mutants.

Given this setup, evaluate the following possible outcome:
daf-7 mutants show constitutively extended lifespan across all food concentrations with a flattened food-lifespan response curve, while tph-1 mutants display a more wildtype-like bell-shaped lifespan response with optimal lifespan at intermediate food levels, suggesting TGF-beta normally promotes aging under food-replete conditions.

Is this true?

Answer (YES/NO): NO